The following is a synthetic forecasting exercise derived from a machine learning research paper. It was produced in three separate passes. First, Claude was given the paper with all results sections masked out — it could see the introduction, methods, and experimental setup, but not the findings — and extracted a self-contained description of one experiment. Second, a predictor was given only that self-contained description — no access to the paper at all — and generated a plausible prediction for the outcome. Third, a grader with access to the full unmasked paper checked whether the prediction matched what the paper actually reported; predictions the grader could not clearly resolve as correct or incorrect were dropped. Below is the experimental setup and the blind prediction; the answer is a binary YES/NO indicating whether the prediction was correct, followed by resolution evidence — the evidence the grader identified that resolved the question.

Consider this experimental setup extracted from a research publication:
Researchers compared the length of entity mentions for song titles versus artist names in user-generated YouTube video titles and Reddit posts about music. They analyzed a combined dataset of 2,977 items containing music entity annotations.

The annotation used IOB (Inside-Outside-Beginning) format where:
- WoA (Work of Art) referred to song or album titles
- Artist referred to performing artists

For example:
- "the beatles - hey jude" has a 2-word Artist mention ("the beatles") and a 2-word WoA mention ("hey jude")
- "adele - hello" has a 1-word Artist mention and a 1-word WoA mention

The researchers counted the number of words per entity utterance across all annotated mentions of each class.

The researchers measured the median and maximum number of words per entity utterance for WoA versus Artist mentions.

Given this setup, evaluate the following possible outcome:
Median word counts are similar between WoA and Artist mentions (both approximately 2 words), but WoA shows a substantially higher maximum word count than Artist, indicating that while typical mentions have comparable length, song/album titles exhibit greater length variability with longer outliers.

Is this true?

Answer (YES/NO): YES